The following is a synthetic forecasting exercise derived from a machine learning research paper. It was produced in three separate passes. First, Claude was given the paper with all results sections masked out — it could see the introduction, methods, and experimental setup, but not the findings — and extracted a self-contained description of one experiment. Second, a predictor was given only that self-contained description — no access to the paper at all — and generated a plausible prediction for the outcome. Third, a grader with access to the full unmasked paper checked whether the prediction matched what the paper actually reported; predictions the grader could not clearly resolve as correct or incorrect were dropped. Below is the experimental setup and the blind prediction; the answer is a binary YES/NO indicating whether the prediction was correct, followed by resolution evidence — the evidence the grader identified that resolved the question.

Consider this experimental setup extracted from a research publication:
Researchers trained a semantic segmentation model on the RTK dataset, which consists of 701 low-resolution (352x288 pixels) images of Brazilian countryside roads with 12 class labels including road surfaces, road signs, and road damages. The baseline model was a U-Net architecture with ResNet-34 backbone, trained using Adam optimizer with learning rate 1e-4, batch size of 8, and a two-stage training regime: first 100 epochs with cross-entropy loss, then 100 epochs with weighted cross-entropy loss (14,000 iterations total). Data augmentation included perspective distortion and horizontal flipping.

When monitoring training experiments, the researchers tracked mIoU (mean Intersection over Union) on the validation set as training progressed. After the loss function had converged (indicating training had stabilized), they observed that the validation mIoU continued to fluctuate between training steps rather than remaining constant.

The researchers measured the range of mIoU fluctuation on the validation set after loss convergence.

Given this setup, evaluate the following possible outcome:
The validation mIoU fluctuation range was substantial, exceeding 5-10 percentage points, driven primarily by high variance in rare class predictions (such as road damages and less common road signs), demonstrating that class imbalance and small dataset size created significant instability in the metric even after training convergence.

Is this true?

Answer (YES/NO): NO